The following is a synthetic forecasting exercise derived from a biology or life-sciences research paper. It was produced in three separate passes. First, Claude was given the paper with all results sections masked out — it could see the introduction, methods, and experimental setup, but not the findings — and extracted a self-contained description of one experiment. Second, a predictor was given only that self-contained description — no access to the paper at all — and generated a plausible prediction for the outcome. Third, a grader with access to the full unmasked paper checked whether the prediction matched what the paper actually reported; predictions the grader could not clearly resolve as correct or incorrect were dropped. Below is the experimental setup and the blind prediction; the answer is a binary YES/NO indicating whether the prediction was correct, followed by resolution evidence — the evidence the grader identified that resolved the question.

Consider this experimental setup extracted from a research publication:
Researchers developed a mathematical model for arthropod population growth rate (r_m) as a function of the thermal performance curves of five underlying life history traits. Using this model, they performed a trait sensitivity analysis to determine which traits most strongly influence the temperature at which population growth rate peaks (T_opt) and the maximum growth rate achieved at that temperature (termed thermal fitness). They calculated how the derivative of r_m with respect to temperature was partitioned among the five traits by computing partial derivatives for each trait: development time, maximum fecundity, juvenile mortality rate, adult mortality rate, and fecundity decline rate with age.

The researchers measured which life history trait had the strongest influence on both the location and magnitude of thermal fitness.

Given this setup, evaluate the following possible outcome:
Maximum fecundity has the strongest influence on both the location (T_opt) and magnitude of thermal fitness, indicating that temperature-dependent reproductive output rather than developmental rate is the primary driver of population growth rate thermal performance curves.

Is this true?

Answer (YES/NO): NO